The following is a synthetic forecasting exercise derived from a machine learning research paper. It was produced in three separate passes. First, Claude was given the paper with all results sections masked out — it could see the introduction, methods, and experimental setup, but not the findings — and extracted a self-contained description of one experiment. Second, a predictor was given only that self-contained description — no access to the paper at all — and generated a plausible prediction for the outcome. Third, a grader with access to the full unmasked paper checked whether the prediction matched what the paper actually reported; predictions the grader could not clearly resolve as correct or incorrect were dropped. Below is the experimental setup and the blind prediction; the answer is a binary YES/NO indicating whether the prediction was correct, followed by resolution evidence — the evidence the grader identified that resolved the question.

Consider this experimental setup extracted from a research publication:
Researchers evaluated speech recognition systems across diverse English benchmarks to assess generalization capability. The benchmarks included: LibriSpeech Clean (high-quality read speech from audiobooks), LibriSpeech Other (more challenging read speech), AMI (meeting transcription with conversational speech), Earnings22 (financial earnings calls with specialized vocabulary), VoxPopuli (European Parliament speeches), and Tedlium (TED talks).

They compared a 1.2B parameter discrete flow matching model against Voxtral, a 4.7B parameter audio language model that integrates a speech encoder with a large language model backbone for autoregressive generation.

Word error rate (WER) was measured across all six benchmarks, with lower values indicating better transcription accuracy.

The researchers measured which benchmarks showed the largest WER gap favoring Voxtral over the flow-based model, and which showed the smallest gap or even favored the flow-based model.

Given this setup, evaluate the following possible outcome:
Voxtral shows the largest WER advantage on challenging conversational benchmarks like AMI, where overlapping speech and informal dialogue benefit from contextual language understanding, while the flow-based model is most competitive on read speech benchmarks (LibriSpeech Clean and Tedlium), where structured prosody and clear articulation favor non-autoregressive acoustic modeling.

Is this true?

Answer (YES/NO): NO